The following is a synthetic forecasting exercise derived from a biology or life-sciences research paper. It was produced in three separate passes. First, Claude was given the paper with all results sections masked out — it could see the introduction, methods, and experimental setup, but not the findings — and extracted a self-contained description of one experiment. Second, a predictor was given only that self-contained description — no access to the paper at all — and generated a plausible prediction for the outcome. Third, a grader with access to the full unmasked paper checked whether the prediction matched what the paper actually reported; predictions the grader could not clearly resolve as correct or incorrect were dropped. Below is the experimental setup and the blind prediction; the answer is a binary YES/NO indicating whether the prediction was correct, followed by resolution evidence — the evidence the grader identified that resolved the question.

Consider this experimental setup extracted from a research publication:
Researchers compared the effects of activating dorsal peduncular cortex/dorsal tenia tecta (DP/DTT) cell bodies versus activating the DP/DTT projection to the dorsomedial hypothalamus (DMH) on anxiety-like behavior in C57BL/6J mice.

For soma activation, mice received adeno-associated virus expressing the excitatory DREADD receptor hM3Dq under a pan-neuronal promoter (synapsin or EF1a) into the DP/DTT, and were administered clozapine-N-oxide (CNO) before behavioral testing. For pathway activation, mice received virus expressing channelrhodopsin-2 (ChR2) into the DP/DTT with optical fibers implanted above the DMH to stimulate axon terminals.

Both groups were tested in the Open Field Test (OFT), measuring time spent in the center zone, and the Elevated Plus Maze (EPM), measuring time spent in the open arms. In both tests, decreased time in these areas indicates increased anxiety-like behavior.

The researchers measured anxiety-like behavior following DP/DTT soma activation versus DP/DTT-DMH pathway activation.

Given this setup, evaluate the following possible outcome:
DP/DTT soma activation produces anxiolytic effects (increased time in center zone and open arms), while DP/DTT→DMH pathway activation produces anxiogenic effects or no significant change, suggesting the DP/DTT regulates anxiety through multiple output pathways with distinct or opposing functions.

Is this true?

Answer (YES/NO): NO